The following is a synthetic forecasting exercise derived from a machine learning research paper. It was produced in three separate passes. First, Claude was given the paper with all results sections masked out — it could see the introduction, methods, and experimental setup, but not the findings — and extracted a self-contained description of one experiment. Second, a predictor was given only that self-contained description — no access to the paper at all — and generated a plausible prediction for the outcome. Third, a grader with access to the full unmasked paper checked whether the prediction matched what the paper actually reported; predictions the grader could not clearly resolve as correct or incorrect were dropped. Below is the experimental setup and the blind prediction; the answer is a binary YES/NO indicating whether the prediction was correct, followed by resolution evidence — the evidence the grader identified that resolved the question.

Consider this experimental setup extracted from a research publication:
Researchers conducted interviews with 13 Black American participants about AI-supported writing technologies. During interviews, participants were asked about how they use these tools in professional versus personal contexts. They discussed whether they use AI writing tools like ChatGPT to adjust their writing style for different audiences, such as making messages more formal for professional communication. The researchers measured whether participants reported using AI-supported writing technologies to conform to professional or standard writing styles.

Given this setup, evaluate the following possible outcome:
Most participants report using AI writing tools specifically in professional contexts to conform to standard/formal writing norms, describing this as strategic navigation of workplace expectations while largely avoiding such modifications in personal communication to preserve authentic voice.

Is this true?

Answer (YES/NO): NO